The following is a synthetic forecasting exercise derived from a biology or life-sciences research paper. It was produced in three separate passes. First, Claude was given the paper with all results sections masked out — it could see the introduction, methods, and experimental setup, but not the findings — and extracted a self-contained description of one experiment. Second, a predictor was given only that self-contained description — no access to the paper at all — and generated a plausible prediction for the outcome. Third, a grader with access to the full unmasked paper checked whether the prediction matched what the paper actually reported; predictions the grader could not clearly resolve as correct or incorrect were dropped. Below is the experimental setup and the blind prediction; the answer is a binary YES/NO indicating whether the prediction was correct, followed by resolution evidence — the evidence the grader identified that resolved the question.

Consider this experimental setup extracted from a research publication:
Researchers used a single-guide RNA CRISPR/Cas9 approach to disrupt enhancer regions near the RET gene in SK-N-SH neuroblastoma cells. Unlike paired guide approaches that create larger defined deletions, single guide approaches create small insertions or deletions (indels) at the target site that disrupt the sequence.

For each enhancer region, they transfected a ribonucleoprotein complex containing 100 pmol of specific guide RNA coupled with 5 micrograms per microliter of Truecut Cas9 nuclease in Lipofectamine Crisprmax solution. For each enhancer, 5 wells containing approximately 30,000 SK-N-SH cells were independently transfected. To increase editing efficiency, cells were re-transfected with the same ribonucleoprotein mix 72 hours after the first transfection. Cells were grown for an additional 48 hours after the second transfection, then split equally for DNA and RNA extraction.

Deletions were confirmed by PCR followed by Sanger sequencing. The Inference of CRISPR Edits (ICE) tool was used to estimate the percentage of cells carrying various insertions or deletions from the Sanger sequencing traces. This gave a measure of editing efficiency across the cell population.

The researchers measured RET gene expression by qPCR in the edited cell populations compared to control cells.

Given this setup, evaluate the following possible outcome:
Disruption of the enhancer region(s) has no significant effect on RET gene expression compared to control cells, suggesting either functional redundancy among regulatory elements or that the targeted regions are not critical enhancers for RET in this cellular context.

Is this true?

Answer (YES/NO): NO